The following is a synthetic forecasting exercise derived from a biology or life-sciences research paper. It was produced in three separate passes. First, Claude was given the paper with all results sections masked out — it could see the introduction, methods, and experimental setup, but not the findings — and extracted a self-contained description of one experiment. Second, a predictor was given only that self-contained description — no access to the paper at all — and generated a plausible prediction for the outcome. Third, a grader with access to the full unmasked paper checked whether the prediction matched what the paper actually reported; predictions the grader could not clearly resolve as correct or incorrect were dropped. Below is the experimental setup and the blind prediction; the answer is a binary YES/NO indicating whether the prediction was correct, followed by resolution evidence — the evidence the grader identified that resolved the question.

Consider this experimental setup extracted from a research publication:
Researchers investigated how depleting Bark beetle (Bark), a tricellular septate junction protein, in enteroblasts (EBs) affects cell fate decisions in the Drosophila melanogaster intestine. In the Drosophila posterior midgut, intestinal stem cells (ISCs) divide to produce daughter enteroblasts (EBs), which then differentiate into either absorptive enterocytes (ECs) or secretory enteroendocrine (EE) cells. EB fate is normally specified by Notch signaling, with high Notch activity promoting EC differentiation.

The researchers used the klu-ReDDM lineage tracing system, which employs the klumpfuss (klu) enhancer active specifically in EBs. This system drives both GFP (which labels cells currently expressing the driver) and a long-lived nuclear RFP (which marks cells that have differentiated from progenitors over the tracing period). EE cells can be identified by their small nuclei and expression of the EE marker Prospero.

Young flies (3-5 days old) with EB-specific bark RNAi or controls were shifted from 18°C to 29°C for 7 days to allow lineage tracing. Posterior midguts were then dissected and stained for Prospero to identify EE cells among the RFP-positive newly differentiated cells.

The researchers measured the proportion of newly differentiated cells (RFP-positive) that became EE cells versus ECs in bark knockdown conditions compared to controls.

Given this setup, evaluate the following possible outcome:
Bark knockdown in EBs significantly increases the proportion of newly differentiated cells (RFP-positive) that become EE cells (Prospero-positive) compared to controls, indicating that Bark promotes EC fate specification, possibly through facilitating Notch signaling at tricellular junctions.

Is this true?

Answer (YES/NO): YES